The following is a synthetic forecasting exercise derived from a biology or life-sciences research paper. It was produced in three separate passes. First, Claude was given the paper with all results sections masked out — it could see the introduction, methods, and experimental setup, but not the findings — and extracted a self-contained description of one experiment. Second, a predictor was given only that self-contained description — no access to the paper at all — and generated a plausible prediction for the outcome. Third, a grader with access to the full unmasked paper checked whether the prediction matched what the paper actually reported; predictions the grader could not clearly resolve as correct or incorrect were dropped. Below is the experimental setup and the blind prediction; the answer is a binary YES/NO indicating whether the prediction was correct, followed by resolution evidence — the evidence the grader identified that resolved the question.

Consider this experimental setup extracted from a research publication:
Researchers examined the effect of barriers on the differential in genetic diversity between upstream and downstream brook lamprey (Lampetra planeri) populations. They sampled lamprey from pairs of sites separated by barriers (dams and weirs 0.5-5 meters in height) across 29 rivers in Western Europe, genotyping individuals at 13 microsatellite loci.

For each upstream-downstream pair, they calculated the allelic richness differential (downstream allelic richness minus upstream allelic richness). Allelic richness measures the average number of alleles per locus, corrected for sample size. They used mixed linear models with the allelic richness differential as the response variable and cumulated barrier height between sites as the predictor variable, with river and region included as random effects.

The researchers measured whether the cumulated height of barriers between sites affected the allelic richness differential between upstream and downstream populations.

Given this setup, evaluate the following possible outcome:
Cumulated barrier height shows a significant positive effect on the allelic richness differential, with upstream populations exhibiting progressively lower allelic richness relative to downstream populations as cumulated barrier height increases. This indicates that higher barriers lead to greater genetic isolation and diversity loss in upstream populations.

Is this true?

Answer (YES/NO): NO